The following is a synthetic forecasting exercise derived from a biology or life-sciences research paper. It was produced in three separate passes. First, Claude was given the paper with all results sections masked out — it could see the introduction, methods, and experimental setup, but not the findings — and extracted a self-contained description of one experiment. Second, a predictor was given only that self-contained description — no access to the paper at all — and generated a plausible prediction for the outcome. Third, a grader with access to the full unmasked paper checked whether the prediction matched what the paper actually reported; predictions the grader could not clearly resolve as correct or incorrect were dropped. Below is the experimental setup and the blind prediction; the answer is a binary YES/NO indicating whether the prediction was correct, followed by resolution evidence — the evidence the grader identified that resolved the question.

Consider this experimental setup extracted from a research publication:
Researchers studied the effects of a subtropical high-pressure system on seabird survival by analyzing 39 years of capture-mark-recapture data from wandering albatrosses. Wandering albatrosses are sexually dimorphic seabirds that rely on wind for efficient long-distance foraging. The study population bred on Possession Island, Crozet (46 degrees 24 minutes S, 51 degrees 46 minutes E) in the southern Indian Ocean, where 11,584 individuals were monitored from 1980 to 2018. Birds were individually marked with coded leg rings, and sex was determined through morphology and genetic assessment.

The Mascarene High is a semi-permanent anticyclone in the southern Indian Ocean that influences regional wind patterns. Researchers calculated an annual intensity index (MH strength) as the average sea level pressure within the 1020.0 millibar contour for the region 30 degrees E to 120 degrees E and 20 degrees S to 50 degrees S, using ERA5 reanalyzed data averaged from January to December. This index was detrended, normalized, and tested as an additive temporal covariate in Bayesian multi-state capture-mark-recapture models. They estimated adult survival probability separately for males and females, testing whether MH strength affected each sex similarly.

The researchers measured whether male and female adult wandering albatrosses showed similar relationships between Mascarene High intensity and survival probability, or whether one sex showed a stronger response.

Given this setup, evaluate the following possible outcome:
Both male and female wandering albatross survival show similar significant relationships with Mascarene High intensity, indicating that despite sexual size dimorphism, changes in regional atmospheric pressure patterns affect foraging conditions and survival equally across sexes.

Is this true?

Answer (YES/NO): NO